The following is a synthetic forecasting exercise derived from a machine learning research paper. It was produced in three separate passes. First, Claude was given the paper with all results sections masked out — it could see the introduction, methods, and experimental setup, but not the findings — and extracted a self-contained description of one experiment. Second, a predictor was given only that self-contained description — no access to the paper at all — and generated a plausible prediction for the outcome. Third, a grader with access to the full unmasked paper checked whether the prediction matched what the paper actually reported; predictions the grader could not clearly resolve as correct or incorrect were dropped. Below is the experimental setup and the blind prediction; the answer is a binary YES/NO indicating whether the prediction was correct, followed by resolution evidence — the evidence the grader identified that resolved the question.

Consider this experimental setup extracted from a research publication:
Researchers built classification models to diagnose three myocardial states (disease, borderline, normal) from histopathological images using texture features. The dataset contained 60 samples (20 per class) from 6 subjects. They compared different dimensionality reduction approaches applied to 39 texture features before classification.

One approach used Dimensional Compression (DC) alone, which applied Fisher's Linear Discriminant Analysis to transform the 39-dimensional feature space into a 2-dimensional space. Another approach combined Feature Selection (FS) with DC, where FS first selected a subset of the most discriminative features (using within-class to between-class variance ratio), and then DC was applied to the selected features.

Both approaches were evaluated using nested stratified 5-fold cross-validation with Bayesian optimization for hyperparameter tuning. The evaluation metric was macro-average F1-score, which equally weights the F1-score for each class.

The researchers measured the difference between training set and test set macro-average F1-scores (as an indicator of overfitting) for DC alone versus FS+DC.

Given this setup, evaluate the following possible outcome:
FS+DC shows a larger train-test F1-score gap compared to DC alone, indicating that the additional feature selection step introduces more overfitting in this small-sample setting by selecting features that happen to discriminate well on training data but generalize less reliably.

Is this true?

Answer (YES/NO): NO